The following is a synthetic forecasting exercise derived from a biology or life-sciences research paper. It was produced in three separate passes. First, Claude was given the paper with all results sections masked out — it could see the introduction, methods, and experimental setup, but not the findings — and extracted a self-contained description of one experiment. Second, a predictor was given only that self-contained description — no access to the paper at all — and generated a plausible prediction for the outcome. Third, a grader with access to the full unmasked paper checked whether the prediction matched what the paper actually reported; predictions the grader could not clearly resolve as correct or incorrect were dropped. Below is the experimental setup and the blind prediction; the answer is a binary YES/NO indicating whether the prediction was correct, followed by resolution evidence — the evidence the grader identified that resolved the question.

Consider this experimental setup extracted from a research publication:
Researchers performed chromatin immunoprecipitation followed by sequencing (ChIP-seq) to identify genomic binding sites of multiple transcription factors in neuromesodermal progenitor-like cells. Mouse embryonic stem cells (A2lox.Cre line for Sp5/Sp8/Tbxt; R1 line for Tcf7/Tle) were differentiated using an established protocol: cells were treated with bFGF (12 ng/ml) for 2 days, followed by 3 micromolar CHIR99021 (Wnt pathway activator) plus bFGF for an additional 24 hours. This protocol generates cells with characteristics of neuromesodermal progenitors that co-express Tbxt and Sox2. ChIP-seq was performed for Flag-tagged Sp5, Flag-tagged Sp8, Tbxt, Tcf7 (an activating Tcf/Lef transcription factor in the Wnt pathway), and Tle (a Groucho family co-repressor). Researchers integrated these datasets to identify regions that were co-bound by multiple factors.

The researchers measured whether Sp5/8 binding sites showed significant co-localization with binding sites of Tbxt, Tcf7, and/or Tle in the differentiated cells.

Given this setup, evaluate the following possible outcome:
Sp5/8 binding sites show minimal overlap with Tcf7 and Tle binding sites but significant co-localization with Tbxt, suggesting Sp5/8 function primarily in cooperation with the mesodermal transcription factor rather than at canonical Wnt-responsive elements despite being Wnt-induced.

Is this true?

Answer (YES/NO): NO